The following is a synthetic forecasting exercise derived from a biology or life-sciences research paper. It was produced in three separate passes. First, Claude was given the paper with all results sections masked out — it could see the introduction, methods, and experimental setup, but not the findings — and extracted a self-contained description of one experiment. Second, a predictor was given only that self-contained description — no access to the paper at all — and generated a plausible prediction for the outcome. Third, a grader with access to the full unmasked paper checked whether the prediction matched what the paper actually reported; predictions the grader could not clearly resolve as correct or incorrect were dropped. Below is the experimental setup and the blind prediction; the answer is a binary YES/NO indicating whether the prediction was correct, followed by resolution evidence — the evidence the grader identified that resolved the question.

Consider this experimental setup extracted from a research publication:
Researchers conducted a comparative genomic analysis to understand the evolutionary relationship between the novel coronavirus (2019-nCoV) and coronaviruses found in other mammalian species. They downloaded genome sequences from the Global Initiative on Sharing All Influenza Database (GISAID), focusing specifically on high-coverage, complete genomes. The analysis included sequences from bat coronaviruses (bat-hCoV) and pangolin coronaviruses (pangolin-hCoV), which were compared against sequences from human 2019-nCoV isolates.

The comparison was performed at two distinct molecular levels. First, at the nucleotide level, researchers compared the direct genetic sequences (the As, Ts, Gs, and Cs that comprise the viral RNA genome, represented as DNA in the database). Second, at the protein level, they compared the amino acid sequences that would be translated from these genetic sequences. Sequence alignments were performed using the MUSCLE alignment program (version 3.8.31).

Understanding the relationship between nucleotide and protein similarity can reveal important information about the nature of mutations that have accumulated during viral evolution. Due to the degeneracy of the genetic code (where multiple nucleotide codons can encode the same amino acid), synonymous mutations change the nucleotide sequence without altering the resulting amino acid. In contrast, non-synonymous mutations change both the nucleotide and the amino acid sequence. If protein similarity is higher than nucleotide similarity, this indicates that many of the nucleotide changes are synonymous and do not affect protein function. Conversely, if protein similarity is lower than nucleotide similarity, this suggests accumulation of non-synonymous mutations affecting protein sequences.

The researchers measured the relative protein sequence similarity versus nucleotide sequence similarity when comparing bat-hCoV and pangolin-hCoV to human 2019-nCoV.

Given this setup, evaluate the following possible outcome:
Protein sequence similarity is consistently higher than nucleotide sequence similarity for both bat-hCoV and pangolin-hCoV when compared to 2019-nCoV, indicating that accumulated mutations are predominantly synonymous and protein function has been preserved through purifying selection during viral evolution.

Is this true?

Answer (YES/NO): YES